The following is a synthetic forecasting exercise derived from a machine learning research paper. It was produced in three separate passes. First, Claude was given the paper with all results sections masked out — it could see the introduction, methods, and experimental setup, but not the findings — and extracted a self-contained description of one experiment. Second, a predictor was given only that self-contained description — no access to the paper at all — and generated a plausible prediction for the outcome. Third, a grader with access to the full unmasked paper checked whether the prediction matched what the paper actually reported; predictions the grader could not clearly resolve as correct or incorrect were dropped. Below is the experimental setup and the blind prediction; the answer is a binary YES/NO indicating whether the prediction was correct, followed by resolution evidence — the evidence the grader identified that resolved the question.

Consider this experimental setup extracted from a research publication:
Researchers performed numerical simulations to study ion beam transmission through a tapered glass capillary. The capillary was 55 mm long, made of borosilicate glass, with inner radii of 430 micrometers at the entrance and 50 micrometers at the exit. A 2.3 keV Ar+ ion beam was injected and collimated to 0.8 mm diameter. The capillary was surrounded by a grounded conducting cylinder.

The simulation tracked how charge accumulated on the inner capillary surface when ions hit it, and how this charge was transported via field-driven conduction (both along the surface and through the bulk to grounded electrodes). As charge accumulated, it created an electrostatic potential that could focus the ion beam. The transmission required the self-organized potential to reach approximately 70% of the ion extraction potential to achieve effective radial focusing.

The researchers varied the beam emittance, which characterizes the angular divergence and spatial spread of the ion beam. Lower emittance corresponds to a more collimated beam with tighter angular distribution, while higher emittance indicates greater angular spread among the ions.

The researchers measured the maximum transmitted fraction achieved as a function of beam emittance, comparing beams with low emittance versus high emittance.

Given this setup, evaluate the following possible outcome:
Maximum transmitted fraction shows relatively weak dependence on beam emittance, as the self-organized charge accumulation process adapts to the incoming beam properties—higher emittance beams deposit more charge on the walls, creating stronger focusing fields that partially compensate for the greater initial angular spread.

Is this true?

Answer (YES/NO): NO